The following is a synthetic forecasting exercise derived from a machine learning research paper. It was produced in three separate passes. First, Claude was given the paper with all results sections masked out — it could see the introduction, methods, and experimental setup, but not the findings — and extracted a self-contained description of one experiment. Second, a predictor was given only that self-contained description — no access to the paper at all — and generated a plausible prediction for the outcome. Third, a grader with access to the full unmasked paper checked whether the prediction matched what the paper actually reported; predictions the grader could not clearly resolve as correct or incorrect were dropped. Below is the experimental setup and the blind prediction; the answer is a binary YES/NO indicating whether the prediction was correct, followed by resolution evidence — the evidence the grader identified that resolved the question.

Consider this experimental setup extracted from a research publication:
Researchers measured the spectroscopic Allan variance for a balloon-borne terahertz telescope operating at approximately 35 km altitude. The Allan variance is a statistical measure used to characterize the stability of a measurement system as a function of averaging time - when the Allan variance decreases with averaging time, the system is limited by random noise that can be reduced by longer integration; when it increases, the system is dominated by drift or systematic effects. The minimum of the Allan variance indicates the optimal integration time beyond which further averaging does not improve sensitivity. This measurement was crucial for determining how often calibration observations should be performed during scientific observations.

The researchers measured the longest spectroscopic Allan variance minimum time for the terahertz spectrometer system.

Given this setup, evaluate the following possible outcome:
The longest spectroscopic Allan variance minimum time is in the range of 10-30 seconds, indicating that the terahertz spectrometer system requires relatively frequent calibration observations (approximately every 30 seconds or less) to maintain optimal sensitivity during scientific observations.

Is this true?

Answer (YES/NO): YES